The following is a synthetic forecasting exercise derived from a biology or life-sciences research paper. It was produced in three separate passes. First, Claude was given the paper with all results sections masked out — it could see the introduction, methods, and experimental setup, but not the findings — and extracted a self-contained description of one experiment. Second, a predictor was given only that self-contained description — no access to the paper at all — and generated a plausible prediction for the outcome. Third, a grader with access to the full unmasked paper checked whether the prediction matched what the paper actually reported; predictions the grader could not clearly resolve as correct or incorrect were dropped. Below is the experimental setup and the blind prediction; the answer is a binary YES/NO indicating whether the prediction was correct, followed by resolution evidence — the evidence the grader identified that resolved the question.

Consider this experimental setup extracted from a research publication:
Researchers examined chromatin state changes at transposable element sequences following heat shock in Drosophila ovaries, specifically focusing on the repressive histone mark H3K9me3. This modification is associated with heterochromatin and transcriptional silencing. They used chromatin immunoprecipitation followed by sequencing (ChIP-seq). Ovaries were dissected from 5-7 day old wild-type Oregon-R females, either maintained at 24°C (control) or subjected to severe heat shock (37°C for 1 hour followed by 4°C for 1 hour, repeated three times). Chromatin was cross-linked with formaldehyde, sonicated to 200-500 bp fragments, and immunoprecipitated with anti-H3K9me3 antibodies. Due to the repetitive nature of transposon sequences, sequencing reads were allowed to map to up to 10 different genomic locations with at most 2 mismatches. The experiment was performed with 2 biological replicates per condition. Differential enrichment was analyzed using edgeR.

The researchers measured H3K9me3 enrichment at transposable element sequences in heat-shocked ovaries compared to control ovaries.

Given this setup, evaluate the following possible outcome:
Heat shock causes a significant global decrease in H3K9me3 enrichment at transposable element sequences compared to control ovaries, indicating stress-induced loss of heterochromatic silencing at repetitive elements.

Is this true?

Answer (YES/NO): NO